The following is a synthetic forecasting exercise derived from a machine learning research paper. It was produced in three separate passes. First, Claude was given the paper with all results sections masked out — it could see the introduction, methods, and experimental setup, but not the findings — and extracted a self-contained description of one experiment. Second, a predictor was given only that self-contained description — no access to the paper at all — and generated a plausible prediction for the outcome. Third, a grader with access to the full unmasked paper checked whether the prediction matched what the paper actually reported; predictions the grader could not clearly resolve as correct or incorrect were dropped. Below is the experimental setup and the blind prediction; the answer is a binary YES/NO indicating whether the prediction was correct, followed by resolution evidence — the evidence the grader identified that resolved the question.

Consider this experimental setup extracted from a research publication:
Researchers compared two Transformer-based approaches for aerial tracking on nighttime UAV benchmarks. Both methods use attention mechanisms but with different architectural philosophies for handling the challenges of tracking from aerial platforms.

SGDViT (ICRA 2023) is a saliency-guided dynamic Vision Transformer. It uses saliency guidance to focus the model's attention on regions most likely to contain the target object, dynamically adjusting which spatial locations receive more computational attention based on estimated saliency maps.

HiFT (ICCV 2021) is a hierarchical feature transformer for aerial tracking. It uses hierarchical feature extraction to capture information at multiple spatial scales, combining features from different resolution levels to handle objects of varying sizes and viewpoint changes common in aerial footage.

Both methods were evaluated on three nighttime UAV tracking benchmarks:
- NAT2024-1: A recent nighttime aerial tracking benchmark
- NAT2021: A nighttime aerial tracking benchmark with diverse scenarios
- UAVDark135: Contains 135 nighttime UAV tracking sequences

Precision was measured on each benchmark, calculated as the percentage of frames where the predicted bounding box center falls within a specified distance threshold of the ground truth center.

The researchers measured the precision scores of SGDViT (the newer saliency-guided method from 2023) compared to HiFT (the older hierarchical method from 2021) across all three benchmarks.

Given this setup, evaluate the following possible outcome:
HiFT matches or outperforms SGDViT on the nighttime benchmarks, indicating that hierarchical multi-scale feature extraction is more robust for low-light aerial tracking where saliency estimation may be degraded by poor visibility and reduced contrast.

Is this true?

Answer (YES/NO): YES